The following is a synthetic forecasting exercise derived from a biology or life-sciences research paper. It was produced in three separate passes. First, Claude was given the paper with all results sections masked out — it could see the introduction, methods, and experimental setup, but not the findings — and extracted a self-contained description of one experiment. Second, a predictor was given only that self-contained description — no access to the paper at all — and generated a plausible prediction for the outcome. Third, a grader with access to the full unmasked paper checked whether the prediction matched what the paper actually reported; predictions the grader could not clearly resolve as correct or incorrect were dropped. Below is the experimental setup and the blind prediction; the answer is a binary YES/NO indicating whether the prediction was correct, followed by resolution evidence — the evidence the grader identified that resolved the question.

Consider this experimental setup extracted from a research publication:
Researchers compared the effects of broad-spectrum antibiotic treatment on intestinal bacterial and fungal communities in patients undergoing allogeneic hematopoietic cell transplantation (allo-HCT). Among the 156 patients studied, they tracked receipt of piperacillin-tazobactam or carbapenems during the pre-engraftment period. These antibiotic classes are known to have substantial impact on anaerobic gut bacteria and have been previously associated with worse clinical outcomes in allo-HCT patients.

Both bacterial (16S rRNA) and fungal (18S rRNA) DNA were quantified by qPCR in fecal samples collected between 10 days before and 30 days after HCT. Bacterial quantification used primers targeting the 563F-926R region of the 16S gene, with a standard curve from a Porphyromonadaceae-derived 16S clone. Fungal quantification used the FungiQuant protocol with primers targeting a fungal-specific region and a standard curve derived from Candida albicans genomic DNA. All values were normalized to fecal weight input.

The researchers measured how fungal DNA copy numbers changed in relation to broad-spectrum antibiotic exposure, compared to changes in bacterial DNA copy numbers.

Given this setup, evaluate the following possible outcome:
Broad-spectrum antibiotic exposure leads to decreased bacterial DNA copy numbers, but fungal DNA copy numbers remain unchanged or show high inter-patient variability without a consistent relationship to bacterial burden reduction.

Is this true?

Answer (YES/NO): YES